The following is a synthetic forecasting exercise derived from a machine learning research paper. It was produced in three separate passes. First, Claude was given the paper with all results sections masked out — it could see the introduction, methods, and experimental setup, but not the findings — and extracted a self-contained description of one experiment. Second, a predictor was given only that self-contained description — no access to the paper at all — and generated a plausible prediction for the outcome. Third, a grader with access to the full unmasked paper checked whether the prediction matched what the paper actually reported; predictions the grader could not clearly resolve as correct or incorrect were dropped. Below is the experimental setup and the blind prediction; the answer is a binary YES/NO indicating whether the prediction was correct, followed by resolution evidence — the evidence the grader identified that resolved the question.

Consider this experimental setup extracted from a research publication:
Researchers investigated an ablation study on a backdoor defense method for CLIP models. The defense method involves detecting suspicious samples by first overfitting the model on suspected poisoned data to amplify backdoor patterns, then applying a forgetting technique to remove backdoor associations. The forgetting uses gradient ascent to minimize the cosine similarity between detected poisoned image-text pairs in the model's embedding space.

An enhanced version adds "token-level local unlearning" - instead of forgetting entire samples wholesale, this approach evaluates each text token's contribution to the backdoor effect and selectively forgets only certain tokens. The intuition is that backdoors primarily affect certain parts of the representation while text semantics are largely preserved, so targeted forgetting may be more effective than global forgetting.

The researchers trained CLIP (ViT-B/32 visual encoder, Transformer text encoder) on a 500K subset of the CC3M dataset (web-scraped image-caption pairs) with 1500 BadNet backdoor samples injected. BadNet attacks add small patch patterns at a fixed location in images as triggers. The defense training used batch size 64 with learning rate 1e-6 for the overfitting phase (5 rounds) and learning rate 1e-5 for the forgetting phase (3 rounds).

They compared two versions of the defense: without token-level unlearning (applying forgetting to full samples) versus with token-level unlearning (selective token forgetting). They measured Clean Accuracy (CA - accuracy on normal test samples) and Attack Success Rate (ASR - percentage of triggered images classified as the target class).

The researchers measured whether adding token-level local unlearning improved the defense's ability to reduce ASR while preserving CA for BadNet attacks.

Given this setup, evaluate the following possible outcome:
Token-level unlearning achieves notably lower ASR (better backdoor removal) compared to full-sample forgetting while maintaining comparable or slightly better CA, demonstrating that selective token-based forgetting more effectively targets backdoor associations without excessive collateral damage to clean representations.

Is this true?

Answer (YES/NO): NO